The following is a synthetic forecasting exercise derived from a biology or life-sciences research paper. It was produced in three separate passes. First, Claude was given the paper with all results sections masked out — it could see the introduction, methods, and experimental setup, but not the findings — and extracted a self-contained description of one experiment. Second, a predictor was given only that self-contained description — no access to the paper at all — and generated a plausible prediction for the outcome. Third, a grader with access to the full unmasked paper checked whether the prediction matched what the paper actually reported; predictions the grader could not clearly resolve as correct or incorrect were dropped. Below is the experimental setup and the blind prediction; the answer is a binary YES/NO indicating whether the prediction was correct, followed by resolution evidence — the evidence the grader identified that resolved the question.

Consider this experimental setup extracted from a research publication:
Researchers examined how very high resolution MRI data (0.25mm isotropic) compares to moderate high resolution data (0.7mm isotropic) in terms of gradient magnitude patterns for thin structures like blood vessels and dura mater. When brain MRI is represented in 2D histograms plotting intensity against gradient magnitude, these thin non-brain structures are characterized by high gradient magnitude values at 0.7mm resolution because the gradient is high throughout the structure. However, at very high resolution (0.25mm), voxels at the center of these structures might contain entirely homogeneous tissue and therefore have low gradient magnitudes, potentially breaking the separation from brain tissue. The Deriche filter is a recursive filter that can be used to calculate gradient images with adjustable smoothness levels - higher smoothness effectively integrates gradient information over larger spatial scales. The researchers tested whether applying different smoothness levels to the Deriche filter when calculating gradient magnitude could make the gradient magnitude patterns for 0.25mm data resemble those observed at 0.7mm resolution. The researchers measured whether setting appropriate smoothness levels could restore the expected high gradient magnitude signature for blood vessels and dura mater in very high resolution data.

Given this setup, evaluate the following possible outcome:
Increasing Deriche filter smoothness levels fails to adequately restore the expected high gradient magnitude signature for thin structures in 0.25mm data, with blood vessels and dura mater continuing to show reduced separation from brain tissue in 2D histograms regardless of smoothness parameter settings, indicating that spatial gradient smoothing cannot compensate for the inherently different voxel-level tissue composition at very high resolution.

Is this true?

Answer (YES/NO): NO